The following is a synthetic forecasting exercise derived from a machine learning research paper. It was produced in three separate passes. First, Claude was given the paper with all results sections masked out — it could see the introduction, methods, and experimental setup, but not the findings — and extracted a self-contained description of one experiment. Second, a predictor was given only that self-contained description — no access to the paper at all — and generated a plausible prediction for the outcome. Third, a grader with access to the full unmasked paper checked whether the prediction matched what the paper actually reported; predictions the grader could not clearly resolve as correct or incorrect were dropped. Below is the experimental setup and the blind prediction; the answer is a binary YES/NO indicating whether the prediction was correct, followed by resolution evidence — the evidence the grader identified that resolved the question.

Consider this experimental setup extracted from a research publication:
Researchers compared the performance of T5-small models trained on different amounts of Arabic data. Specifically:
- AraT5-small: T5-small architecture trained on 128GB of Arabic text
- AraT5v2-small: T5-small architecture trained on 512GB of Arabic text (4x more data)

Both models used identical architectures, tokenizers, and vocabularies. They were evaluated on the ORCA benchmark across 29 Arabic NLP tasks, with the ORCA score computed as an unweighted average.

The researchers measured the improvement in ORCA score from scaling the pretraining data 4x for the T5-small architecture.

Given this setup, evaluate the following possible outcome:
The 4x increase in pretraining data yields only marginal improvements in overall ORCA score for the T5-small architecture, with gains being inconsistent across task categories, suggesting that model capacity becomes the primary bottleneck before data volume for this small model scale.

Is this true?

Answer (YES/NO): NO